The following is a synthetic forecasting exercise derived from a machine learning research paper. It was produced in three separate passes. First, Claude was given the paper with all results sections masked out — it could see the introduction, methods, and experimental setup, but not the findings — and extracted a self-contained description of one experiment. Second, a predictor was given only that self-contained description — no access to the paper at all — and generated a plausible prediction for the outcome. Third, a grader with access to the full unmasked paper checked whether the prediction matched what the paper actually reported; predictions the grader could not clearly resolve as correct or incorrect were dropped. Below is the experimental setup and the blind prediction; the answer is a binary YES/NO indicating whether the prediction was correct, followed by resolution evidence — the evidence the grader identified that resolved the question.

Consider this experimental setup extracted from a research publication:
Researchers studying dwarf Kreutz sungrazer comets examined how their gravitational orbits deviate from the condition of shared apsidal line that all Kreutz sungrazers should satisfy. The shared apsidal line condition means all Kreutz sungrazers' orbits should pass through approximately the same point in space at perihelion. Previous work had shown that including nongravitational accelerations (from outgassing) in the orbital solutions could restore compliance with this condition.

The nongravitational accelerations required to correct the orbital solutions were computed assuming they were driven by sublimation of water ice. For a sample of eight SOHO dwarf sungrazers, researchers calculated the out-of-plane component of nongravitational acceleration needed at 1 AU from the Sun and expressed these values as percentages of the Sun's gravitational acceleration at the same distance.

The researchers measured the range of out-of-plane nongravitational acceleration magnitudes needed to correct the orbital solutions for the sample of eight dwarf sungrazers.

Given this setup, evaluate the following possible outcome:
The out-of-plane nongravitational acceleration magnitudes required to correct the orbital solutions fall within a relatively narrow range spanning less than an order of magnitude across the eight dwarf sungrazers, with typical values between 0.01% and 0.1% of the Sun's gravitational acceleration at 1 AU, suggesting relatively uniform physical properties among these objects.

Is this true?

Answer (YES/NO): NO